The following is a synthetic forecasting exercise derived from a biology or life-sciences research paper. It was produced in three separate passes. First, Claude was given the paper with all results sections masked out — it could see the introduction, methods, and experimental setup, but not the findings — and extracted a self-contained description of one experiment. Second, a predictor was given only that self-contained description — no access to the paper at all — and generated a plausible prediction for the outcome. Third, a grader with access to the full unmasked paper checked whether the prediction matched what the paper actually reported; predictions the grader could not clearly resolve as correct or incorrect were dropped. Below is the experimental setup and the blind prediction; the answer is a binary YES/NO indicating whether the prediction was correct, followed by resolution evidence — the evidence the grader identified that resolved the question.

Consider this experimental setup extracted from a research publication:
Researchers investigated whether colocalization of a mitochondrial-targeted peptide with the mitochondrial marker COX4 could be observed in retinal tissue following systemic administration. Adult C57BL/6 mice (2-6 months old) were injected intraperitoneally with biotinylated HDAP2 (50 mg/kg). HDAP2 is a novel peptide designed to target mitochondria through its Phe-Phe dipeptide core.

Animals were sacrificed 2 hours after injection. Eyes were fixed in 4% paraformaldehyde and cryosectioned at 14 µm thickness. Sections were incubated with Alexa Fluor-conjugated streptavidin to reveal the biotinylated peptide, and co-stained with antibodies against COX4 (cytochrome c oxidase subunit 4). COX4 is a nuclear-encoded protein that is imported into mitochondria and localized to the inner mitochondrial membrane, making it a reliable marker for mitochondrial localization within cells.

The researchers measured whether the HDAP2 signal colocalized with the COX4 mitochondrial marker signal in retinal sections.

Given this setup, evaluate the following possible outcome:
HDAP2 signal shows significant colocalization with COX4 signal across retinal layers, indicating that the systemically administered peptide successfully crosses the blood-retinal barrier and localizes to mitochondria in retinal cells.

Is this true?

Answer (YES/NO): YES